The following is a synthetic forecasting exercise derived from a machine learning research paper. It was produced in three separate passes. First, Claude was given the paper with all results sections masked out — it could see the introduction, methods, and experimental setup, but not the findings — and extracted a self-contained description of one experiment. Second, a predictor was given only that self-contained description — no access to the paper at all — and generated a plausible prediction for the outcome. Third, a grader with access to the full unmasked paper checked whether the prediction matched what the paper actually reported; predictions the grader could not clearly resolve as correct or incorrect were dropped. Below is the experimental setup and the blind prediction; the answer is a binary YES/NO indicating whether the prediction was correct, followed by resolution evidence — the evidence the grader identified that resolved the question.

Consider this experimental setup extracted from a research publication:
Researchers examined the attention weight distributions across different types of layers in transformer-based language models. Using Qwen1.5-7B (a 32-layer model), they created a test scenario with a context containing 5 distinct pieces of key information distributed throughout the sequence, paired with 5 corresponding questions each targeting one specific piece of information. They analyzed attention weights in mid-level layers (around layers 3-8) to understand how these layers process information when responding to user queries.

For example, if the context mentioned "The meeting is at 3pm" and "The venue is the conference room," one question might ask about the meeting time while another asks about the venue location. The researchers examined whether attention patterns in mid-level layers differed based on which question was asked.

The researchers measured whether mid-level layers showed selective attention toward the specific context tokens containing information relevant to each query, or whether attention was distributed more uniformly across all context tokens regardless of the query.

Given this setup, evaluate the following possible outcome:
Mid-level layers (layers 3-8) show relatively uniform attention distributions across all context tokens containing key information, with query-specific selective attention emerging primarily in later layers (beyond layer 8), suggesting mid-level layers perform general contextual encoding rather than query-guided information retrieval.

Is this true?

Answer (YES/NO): NO